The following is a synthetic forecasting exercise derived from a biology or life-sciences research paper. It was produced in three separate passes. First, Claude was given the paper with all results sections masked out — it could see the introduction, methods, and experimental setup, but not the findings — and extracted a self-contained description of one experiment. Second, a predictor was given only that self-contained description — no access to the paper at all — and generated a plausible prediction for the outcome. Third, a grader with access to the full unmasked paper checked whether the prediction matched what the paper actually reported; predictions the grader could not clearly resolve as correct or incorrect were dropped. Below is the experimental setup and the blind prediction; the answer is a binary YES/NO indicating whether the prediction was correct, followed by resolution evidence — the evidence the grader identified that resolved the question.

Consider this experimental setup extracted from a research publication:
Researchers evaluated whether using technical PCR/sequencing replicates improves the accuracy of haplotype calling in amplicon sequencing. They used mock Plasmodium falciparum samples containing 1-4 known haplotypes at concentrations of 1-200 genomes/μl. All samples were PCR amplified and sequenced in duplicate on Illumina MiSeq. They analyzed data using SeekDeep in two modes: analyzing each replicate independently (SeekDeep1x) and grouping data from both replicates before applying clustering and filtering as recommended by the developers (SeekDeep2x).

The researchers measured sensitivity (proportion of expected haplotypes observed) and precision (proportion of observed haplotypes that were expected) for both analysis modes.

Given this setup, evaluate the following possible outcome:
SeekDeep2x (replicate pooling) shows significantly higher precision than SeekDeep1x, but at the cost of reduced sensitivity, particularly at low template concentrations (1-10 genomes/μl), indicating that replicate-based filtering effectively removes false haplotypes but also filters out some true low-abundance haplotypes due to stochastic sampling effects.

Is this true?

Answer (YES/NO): NO